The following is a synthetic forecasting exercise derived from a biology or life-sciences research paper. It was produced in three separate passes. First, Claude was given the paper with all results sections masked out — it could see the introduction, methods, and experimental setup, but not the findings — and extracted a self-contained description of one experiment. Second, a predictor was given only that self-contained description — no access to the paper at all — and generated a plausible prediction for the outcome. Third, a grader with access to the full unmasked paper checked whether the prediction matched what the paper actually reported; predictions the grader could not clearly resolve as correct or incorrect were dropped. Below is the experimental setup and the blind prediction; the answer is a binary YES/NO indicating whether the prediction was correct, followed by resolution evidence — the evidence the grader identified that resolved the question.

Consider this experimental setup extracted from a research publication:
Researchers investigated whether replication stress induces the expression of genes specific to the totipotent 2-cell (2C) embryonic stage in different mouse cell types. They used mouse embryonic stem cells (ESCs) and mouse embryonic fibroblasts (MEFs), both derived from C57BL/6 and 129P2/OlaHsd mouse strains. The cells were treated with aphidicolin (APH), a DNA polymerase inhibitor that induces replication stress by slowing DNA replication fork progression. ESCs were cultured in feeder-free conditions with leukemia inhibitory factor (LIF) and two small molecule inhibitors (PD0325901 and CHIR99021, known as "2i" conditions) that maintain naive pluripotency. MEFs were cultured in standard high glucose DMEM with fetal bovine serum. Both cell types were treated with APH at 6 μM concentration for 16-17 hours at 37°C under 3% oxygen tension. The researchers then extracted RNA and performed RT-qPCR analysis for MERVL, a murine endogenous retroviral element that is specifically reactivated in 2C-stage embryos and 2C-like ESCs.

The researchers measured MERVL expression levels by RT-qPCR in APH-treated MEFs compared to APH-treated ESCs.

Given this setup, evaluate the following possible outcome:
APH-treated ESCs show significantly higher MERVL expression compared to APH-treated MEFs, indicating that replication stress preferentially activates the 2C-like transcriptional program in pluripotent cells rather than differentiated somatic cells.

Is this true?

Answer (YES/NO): YES